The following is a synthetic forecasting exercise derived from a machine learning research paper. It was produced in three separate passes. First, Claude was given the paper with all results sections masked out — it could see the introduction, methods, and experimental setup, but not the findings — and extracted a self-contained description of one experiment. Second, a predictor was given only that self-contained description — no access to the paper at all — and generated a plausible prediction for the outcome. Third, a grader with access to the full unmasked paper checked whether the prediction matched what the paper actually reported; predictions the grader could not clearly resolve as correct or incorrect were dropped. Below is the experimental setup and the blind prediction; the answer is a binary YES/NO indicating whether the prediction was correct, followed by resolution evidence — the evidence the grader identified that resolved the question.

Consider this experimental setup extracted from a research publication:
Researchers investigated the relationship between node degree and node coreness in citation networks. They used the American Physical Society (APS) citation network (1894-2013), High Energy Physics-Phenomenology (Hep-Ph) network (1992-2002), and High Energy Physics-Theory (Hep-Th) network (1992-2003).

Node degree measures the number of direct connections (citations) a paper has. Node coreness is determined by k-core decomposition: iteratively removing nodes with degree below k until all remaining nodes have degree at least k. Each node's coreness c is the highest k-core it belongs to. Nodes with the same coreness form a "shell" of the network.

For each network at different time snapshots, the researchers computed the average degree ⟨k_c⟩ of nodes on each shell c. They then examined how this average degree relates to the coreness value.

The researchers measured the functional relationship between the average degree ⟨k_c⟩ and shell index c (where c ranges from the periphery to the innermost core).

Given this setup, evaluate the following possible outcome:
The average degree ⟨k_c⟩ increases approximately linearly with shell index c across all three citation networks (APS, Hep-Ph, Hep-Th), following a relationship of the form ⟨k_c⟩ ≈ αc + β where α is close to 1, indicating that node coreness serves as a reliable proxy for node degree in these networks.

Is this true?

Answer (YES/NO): NO